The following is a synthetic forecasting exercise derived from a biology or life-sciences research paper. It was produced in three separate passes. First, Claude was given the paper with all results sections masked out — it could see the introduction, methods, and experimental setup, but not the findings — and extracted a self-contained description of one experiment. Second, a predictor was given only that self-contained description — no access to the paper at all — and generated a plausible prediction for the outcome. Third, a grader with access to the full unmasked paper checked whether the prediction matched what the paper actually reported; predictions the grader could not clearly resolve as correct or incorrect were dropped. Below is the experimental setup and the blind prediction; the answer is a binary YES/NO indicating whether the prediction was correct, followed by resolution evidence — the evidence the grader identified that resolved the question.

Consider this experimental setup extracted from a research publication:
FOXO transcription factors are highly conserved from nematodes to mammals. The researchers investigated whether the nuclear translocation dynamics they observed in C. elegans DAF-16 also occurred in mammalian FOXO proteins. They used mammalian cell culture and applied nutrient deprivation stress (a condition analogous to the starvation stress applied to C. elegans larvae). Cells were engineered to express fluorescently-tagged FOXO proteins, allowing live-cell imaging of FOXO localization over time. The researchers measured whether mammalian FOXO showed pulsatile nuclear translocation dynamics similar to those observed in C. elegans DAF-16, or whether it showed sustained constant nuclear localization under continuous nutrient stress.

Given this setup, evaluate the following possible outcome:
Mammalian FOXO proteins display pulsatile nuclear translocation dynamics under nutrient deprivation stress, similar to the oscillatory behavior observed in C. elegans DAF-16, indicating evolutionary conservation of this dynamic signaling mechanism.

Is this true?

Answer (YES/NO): YES